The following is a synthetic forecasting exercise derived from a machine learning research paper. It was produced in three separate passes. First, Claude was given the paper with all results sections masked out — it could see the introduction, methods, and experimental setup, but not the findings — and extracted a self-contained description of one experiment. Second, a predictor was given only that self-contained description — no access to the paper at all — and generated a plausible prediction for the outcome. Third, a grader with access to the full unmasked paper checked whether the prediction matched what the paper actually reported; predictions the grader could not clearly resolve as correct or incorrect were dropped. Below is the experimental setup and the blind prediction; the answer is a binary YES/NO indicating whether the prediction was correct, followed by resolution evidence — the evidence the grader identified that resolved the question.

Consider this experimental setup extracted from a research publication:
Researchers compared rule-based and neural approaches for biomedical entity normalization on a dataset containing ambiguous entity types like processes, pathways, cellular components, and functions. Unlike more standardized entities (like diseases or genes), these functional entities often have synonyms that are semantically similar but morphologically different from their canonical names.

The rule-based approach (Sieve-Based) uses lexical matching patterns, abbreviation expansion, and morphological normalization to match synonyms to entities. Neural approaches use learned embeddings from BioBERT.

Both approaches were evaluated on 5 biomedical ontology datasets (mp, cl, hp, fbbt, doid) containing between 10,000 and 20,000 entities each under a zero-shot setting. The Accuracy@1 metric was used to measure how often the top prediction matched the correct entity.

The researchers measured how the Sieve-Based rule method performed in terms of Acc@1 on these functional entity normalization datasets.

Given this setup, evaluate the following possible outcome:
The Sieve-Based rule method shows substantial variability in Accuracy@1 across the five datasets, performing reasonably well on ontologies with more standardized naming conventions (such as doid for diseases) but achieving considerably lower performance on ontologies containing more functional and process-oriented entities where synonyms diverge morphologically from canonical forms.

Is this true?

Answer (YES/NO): NO